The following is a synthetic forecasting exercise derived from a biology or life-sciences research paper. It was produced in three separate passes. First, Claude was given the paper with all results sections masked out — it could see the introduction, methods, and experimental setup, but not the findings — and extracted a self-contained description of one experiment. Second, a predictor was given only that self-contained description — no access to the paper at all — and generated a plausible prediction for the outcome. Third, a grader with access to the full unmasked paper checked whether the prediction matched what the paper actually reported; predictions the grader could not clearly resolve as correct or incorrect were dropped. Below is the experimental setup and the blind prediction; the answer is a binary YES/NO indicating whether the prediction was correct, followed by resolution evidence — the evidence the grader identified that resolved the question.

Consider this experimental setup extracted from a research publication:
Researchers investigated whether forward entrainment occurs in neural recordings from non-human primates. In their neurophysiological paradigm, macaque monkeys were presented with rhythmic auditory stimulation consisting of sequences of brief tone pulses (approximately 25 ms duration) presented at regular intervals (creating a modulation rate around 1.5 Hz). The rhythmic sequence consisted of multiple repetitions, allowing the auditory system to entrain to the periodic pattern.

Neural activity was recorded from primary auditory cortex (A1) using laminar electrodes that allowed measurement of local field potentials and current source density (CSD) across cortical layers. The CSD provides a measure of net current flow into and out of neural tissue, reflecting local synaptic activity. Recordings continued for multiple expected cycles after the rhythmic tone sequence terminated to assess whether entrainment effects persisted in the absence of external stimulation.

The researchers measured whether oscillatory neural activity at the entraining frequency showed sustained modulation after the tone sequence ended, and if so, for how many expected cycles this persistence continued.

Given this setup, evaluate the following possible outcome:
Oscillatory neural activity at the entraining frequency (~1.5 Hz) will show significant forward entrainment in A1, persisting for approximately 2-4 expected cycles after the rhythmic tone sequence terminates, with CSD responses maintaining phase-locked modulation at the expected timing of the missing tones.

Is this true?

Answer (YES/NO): NO